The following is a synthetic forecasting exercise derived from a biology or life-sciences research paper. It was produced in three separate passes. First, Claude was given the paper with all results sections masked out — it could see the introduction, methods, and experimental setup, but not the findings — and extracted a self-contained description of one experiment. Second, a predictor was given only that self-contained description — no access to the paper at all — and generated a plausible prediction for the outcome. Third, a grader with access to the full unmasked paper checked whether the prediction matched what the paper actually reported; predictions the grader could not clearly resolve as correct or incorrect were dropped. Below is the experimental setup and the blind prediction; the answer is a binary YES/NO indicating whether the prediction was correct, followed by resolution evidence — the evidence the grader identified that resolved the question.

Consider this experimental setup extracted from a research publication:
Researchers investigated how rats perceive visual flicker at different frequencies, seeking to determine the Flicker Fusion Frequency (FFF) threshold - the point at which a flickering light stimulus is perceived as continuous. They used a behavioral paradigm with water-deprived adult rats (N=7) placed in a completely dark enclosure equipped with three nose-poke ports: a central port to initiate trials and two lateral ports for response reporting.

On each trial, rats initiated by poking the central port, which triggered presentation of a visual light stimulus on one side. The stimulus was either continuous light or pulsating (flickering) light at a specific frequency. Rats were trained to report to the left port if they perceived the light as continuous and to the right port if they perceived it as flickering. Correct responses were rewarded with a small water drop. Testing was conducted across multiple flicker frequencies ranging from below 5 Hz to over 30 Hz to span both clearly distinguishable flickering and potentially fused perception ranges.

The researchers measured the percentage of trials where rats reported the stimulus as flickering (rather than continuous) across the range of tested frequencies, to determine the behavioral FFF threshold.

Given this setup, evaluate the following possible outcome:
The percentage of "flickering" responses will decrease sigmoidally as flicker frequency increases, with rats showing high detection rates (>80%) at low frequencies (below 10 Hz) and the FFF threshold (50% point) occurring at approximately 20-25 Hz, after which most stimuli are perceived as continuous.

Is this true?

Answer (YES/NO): NO